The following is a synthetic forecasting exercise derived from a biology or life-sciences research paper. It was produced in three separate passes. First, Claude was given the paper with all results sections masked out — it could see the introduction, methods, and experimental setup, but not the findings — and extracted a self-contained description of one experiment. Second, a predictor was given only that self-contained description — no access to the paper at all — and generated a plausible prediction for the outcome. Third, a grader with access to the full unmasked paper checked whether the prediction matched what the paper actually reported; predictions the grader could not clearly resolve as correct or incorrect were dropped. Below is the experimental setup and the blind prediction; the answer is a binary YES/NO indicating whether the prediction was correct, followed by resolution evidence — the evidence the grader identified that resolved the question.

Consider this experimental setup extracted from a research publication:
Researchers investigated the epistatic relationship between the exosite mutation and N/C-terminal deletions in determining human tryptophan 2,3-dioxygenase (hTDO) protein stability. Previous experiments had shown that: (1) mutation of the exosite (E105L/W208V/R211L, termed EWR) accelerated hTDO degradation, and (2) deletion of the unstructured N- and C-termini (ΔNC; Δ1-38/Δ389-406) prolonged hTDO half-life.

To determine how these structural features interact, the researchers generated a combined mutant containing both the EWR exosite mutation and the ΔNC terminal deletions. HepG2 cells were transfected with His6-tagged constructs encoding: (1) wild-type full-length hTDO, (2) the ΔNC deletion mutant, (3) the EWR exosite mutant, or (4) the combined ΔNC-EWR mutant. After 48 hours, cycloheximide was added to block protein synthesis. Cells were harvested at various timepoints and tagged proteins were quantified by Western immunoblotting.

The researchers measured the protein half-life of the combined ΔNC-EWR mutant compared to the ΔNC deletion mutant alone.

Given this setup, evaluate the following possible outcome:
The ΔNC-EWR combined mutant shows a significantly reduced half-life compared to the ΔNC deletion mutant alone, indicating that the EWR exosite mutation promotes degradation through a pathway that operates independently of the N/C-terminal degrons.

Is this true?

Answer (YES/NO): YES